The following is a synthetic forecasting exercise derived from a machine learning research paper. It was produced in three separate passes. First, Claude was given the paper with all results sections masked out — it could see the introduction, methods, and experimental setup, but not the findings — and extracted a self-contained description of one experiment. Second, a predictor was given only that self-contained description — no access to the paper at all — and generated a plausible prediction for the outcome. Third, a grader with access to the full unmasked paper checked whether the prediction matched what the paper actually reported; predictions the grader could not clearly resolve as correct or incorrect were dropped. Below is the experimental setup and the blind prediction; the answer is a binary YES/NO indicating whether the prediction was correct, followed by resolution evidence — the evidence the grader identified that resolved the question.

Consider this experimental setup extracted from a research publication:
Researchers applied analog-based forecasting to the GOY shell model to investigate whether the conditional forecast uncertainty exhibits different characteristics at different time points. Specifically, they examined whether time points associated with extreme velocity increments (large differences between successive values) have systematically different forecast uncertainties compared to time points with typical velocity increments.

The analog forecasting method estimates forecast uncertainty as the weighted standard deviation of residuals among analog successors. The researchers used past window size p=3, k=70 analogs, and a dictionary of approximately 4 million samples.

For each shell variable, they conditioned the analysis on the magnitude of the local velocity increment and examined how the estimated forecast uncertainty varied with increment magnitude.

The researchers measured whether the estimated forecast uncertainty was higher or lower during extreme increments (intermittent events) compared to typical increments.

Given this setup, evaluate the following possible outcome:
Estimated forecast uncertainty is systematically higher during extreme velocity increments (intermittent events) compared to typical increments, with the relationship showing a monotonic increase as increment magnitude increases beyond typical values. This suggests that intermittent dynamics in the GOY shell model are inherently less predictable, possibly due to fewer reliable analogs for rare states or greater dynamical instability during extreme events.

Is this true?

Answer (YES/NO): YES